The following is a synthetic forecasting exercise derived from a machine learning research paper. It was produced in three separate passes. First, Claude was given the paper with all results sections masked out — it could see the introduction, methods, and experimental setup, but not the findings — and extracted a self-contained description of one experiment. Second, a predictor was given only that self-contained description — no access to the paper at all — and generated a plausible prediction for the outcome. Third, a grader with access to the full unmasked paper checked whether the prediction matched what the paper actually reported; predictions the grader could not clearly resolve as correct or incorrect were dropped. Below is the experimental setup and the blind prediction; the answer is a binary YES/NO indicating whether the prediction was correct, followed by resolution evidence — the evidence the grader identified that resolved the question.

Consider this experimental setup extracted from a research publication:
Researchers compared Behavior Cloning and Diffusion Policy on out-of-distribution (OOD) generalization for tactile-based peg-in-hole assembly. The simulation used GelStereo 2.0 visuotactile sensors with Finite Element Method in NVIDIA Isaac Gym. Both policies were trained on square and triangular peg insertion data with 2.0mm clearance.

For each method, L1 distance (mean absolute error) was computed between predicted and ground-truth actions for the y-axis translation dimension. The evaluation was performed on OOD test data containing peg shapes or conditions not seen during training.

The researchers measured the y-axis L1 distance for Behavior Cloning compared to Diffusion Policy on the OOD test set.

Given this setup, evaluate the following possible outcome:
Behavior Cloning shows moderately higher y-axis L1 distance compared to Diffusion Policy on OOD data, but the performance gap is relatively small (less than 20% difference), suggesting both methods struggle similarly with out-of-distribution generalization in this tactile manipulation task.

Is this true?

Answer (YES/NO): NO